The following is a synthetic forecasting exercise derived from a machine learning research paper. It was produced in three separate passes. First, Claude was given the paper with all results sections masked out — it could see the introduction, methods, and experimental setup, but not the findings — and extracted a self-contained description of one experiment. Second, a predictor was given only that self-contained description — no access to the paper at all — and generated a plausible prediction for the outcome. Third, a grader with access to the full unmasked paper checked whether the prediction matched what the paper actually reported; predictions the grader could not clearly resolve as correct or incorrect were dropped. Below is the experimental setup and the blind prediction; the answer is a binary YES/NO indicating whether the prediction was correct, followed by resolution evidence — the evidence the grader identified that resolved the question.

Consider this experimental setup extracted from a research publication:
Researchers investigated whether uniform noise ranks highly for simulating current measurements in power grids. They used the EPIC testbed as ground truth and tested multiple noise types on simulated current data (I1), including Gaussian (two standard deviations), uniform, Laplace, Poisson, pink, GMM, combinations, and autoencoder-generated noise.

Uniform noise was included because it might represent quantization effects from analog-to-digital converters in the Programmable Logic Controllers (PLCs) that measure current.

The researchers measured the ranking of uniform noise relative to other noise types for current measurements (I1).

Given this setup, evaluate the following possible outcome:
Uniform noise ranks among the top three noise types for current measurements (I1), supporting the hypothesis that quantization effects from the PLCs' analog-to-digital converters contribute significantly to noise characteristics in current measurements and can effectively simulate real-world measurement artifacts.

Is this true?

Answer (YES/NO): YES